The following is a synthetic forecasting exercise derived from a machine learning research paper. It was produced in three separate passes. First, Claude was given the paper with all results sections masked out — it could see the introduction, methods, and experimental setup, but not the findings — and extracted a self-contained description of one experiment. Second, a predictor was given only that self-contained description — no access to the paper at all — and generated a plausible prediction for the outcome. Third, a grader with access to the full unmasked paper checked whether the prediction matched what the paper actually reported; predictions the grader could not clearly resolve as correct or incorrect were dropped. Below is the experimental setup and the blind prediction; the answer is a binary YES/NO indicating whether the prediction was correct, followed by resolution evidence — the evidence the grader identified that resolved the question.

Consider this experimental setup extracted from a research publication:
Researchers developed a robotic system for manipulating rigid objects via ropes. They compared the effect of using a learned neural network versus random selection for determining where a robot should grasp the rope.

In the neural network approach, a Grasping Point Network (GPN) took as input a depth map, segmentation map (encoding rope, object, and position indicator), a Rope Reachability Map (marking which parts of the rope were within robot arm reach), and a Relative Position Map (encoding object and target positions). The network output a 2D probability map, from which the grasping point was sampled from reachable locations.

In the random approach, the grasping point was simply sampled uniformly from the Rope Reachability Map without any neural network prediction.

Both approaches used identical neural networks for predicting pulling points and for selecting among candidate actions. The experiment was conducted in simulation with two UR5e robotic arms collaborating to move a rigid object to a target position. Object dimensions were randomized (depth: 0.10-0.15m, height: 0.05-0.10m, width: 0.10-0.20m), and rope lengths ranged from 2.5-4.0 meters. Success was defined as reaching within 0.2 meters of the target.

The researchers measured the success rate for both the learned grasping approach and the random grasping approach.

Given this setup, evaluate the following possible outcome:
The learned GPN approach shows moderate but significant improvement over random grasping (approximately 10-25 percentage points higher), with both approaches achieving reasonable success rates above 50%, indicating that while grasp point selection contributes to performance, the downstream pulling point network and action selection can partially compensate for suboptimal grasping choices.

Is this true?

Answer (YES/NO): NO